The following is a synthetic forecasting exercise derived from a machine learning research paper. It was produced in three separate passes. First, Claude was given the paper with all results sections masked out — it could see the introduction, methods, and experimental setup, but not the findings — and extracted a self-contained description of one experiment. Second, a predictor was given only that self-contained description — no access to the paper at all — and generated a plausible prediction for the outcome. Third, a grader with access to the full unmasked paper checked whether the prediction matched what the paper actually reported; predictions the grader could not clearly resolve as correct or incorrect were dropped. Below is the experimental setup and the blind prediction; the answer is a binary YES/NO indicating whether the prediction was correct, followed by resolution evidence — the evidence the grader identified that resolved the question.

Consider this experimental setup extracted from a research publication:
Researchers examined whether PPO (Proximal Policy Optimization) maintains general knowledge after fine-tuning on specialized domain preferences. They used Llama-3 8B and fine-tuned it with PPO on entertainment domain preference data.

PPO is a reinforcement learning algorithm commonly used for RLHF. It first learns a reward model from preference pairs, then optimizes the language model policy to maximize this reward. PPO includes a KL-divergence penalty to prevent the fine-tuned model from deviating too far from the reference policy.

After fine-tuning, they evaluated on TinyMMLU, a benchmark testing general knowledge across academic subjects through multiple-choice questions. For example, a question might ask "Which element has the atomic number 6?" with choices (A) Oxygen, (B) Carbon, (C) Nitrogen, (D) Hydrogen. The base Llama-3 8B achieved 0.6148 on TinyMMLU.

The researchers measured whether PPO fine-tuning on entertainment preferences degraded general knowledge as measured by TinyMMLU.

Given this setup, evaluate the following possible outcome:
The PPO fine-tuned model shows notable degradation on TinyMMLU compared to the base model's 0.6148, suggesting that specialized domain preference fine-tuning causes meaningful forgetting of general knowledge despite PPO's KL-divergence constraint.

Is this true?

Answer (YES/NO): NO